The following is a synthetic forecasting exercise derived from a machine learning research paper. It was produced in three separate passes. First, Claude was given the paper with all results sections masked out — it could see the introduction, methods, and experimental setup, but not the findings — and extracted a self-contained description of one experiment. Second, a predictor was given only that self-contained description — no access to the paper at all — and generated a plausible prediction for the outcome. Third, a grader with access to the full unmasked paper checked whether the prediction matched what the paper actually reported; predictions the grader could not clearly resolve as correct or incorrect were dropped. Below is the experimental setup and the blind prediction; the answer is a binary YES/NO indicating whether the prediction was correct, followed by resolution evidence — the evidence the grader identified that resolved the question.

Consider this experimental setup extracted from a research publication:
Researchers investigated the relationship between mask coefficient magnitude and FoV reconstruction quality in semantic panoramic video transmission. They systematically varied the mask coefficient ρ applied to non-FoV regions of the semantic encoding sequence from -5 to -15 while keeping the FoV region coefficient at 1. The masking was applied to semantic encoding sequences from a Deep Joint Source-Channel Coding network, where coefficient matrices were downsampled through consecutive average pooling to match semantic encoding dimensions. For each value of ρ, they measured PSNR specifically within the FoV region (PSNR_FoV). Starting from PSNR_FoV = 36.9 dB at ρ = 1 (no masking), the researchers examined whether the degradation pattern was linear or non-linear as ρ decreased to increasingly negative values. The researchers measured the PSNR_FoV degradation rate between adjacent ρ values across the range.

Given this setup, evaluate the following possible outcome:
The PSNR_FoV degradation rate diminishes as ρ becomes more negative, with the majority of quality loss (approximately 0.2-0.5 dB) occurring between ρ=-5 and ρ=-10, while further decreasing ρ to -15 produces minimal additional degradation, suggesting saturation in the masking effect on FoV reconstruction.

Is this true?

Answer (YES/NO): NO